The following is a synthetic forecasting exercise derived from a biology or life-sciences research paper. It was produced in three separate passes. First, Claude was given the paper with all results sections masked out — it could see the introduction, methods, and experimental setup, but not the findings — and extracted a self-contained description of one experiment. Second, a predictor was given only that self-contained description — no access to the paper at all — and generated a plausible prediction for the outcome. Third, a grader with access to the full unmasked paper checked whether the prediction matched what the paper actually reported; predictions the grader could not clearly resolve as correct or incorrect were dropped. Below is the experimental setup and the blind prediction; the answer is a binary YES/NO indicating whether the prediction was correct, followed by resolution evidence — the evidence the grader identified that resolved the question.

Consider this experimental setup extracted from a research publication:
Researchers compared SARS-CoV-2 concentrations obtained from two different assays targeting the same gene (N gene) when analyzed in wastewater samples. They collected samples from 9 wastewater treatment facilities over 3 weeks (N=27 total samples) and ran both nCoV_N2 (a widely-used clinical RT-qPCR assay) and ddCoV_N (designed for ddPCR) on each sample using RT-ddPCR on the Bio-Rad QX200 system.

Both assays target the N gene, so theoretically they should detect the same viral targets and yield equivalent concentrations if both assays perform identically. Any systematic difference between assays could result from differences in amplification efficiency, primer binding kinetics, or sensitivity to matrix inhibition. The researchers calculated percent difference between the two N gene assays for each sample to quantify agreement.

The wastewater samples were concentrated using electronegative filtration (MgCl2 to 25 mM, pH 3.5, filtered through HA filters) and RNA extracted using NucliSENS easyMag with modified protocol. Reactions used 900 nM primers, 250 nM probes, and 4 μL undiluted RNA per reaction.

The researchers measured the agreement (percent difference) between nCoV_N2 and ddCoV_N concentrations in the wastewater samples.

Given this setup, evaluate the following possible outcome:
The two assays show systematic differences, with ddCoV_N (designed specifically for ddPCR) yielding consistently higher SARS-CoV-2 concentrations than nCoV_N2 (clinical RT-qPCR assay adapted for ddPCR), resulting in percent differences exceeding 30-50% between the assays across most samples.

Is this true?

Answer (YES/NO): NO